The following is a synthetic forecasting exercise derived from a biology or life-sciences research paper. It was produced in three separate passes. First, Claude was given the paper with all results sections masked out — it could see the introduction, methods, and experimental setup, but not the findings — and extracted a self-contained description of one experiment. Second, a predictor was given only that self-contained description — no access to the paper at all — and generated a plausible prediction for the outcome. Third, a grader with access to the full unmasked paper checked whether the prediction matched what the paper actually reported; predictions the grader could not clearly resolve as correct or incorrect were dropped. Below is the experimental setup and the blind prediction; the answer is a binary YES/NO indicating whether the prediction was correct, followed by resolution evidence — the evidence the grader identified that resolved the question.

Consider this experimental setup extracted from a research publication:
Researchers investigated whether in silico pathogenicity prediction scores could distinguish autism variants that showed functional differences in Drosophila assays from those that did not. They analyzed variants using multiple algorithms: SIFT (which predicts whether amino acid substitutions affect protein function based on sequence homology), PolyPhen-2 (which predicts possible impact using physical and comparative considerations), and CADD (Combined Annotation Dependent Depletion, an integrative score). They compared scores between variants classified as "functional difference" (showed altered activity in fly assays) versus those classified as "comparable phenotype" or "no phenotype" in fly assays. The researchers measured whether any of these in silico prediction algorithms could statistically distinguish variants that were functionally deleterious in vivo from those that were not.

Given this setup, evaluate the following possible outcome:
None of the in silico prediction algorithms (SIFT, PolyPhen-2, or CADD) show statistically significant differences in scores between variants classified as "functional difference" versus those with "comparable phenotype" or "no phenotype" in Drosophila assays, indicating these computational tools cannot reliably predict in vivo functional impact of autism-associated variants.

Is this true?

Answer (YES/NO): YES